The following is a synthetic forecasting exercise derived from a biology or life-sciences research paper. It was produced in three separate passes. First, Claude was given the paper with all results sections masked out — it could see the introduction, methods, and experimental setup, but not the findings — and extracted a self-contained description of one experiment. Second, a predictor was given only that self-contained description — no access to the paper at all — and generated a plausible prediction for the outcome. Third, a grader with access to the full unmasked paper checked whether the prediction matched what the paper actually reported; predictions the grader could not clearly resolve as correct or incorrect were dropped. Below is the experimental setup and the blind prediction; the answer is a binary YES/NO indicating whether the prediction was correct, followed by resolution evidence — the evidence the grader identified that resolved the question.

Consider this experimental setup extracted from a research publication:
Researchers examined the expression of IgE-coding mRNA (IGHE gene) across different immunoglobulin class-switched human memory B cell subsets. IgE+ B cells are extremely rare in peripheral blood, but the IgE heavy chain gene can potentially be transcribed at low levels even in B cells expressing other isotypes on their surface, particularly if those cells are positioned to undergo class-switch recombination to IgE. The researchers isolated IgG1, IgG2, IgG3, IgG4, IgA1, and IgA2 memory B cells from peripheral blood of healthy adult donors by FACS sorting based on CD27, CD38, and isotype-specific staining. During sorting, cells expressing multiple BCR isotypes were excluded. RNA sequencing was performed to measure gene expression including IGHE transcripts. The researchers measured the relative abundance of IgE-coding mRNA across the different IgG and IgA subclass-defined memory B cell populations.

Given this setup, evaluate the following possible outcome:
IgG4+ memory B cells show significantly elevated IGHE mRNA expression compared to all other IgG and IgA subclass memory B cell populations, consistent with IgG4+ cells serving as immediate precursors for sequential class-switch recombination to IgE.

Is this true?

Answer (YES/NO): YES